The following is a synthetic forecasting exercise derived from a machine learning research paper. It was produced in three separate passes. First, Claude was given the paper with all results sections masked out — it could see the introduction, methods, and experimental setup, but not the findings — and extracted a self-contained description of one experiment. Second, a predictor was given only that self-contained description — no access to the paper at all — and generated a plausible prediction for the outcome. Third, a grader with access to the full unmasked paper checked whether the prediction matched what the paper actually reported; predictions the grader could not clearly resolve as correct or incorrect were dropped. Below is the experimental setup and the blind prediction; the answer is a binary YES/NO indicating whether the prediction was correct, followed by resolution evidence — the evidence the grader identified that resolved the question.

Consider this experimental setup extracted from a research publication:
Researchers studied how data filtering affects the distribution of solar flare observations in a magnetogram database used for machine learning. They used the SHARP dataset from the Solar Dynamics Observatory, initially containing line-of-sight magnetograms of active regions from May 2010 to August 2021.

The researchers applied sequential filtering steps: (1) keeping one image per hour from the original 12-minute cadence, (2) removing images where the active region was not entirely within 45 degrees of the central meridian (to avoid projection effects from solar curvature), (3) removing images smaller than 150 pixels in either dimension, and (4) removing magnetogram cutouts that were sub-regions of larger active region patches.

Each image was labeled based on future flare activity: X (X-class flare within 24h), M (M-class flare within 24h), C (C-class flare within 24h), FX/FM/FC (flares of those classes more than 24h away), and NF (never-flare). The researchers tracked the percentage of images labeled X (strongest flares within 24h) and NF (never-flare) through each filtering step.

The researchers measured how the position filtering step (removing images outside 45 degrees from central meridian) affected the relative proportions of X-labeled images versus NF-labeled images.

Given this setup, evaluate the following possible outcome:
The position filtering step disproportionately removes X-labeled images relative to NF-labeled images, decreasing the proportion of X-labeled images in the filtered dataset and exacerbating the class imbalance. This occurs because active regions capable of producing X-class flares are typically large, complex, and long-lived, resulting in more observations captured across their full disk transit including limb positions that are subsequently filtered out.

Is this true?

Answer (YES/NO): YES